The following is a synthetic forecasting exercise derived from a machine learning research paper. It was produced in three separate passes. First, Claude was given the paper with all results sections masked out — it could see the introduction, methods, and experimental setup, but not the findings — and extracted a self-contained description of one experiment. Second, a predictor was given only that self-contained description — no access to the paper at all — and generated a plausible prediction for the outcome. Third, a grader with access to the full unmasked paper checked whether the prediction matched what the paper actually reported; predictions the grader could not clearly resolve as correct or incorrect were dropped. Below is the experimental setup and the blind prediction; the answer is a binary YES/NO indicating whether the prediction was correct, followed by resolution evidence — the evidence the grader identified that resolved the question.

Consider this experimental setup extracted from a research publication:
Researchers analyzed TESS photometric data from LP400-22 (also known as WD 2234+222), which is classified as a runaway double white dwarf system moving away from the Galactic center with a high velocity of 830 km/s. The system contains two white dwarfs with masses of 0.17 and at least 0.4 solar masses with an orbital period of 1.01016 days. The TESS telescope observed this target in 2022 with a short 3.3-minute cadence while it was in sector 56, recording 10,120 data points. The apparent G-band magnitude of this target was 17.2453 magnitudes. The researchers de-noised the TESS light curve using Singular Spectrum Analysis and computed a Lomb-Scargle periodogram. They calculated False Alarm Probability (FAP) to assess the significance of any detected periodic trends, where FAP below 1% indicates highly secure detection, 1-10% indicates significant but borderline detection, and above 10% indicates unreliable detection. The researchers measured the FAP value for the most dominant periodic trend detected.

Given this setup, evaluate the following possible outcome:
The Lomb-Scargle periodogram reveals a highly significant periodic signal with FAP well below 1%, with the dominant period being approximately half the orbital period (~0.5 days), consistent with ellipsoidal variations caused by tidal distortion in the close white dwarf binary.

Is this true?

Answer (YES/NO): NO